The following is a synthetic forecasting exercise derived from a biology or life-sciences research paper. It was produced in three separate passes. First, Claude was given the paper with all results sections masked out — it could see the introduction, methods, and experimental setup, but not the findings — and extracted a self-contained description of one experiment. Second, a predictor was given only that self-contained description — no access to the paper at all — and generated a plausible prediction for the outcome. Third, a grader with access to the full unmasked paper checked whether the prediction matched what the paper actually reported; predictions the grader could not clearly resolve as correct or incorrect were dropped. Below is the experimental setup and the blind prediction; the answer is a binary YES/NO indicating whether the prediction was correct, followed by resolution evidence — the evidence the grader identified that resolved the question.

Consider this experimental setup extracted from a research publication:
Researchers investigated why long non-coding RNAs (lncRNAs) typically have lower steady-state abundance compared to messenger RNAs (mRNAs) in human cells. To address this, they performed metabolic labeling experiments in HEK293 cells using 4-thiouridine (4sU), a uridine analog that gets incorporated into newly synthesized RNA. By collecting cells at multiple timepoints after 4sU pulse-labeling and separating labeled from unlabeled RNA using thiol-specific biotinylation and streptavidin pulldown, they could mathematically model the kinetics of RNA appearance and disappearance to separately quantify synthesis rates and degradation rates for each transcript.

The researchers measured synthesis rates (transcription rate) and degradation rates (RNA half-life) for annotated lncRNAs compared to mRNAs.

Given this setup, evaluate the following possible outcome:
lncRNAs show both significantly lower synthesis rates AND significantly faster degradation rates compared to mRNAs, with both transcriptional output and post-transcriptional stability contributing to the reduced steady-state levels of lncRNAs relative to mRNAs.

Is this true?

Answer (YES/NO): YES